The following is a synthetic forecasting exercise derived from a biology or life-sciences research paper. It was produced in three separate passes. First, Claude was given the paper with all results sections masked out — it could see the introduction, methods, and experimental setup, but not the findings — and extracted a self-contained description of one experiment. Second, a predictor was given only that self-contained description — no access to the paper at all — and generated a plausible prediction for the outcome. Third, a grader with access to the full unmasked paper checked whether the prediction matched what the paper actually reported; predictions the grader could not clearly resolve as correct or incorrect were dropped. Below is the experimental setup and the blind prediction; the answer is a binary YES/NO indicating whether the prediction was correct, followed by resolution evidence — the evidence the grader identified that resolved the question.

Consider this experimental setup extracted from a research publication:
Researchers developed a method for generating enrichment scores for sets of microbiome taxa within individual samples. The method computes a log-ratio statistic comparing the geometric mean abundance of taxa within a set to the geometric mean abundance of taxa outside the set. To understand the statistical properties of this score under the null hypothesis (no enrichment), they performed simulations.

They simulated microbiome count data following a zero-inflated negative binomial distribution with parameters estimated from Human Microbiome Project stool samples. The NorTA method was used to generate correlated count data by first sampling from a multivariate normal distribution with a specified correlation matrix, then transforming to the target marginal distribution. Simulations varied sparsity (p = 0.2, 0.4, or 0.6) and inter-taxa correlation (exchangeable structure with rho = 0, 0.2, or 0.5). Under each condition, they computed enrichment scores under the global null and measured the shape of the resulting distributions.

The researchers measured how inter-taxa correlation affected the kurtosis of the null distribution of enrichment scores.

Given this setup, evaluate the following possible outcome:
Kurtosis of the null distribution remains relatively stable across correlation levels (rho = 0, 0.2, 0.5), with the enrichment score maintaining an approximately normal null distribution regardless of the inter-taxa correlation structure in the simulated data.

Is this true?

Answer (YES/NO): NO